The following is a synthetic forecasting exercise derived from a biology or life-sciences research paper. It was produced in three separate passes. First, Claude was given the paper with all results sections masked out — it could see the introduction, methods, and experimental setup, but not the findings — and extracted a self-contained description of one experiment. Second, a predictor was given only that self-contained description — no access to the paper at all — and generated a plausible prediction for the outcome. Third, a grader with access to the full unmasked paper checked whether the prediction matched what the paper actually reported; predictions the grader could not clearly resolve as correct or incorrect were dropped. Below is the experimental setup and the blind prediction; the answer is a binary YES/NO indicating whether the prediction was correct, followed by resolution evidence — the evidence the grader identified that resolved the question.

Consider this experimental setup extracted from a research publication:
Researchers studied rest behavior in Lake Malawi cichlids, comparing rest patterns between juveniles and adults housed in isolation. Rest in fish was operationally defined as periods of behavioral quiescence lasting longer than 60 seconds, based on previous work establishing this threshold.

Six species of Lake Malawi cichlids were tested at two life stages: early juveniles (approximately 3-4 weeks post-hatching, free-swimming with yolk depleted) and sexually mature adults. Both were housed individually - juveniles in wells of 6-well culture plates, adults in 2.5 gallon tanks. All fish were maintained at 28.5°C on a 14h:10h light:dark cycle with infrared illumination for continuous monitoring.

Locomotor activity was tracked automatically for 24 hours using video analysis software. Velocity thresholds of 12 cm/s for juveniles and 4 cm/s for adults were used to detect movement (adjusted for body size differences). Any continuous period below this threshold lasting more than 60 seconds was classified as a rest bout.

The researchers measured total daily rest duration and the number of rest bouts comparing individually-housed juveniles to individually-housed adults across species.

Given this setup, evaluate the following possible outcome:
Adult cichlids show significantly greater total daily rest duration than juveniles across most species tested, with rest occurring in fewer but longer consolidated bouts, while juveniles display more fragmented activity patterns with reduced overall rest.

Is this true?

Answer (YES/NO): NO